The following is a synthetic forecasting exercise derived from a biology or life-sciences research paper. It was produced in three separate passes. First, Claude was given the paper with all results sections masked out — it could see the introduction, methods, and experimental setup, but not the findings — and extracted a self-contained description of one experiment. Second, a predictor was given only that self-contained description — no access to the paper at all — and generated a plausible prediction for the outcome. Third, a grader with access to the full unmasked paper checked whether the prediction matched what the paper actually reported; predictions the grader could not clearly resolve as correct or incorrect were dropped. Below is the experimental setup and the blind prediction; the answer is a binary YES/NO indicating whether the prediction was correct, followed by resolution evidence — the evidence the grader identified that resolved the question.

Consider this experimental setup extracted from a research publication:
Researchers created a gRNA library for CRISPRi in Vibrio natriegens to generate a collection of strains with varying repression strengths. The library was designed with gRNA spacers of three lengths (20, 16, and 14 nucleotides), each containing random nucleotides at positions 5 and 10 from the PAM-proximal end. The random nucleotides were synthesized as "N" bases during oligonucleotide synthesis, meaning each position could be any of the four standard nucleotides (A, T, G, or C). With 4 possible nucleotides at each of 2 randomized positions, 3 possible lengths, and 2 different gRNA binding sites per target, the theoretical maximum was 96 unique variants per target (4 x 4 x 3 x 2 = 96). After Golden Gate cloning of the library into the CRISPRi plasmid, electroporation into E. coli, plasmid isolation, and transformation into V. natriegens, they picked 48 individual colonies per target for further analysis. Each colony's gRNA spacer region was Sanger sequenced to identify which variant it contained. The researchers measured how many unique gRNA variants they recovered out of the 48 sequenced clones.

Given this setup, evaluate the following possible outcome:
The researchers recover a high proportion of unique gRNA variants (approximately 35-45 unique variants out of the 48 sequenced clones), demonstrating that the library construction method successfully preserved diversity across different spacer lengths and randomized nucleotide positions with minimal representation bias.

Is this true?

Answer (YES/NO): NO